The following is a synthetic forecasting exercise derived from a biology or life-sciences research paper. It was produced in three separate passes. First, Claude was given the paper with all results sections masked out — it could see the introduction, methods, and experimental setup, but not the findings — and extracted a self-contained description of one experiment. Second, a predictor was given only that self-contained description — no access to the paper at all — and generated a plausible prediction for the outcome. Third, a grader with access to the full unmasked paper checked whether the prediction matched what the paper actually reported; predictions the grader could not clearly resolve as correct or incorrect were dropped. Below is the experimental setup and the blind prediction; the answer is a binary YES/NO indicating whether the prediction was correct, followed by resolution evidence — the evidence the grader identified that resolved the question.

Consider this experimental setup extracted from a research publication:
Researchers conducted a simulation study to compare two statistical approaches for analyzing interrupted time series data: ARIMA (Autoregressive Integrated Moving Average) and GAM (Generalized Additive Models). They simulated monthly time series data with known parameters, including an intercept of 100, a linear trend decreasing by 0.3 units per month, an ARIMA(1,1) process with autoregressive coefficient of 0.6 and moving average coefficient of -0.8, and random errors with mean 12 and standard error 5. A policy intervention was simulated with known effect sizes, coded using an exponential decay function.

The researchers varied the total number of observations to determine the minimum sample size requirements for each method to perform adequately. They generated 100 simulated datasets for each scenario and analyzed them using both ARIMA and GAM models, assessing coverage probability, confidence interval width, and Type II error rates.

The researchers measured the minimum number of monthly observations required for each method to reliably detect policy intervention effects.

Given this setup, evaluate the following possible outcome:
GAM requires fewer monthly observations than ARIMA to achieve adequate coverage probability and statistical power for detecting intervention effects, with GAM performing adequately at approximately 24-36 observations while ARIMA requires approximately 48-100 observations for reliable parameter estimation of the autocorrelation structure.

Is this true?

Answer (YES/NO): NO